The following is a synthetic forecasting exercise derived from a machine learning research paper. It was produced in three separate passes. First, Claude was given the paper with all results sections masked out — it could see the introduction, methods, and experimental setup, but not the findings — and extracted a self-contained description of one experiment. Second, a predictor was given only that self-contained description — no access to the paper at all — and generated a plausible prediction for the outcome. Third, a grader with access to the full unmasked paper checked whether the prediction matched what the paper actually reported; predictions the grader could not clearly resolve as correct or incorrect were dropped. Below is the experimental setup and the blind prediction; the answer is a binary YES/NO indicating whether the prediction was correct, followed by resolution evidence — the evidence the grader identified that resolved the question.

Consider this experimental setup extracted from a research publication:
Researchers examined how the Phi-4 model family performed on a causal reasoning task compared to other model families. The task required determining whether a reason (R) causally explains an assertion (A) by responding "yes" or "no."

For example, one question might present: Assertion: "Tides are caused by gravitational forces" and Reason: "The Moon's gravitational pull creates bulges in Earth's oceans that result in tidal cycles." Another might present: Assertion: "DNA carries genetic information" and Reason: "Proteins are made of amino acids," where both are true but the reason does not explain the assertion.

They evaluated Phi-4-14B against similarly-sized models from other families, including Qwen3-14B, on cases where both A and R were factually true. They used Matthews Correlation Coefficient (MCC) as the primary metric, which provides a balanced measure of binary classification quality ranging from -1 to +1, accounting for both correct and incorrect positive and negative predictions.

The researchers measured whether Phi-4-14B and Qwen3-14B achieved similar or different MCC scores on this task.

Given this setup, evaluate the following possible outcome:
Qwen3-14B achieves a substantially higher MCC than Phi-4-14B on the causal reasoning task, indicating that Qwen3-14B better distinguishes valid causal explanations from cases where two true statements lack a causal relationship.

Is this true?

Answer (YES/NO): NO